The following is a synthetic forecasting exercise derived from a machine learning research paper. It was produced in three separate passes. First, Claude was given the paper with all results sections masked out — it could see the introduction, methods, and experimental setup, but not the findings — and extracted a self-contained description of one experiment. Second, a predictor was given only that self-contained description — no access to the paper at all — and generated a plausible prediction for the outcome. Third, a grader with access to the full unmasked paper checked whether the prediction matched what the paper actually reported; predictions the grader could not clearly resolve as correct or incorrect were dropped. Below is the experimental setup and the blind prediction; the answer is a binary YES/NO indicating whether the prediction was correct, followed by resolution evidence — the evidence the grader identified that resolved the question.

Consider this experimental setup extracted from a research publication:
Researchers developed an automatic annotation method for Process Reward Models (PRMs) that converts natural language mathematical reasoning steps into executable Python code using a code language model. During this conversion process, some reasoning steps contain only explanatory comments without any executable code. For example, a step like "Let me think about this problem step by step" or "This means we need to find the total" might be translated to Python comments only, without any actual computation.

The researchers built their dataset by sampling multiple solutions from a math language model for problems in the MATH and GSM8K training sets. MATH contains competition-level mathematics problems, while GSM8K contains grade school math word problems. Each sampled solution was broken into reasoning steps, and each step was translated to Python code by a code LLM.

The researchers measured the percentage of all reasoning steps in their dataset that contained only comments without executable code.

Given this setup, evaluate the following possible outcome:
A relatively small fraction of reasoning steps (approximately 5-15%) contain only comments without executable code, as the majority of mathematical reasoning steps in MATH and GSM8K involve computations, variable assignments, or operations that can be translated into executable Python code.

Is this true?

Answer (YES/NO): NO